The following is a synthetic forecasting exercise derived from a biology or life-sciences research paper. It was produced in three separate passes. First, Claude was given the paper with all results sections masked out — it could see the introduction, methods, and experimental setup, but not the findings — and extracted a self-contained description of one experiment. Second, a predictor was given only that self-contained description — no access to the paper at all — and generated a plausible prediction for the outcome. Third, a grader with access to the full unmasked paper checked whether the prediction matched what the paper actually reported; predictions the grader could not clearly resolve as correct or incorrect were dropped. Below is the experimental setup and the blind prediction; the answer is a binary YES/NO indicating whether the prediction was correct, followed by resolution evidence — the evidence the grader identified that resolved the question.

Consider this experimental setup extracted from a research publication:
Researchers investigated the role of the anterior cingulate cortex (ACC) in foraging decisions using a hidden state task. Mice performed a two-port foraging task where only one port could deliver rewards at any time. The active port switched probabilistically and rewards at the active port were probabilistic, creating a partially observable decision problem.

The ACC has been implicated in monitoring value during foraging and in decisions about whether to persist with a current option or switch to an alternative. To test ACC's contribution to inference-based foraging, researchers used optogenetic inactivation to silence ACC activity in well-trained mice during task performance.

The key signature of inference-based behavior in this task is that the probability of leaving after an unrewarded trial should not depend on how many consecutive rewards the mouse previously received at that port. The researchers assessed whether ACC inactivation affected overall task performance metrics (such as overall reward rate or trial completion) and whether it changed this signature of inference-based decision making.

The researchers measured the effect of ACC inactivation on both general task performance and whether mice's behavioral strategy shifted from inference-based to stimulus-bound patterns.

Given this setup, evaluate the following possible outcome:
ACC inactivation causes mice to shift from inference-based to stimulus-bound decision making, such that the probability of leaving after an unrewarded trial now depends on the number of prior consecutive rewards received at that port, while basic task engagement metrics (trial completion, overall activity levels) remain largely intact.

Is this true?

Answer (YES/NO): NO